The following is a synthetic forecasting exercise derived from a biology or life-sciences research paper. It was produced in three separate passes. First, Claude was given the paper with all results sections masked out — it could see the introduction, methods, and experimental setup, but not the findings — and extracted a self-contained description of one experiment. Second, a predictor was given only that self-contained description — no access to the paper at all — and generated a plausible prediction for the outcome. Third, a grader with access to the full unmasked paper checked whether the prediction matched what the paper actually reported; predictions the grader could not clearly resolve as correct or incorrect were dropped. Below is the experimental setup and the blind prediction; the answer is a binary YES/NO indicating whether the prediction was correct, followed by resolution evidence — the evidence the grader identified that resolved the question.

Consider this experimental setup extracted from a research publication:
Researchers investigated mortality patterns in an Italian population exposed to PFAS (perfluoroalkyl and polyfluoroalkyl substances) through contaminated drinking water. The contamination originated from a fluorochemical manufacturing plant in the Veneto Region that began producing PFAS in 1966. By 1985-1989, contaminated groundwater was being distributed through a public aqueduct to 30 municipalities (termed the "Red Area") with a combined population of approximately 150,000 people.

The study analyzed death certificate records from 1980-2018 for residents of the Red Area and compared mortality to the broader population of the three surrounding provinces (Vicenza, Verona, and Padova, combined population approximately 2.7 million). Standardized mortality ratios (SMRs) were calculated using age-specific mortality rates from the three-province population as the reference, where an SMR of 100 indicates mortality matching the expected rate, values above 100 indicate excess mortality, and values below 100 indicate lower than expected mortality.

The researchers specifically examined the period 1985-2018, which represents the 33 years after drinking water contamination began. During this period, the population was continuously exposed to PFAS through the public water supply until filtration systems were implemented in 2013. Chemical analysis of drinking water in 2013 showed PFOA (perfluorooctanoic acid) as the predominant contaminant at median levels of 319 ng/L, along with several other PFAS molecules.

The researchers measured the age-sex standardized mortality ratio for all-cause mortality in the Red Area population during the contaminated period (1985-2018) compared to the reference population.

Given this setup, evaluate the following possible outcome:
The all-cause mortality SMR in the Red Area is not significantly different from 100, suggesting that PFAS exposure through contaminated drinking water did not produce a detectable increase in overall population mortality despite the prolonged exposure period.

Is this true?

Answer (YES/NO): NO